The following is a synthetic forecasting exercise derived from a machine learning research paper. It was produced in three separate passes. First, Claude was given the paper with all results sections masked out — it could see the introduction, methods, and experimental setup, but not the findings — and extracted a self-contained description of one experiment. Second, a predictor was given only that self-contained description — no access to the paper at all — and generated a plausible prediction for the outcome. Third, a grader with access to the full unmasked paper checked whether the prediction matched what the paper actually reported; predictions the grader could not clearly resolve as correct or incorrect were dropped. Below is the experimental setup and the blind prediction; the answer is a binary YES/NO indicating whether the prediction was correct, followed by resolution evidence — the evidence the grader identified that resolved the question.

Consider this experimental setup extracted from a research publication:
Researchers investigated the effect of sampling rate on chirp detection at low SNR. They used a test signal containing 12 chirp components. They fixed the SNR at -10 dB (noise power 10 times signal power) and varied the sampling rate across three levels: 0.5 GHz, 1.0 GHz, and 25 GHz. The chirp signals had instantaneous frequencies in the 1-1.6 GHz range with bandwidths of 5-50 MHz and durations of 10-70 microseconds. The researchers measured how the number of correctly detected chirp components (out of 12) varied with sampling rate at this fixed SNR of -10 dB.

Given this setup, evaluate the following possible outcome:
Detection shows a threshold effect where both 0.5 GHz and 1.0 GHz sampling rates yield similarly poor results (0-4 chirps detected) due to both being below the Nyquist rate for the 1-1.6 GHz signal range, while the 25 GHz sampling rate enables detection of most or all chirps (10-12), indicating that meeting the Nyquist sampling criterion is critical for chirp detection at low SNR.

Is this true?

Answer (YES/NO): NO